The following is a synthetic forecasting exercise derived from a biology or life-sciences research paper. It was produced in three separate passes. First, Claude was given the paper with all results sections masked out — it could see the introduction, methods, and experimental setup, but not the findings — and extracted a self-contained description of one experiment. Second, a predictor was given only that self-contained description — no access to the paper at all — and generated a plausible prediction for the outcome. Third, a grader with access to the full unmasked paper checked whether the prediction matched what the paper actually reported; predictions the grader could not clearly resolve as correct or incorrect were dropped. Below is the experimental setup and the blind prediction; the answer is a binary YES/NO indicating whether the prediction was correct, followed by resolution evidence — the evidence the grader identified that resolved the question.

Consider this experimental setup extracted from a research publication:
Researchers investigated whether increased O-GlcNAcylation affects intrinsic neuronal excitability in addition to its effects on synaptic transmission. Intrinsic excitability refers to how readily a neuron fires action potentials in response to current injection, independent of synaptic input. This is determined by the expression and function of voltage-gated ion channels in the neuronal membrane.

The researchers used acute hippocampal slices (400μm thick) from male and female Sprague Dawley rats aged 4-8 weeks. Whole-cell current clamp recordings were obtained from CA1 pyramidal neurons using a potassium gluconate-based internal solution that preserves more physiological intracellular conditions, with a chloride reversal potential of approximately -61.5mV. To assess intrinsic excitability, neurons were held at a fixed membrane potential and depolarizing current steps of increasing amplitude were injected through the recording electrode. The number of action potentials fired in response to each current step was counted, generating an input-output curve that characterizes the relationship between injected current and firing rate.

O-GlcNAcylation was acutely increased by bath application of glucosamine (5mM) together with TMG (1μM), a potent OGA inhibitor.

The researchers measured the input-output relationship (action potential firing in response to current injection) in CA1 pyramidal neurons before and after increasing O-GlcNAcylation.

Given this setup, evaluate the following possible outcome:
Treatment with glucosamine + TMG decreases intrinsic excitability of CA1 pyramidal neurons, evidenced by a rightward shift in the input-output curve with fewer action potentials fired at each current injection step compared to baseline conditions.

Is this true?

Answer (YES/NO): YES